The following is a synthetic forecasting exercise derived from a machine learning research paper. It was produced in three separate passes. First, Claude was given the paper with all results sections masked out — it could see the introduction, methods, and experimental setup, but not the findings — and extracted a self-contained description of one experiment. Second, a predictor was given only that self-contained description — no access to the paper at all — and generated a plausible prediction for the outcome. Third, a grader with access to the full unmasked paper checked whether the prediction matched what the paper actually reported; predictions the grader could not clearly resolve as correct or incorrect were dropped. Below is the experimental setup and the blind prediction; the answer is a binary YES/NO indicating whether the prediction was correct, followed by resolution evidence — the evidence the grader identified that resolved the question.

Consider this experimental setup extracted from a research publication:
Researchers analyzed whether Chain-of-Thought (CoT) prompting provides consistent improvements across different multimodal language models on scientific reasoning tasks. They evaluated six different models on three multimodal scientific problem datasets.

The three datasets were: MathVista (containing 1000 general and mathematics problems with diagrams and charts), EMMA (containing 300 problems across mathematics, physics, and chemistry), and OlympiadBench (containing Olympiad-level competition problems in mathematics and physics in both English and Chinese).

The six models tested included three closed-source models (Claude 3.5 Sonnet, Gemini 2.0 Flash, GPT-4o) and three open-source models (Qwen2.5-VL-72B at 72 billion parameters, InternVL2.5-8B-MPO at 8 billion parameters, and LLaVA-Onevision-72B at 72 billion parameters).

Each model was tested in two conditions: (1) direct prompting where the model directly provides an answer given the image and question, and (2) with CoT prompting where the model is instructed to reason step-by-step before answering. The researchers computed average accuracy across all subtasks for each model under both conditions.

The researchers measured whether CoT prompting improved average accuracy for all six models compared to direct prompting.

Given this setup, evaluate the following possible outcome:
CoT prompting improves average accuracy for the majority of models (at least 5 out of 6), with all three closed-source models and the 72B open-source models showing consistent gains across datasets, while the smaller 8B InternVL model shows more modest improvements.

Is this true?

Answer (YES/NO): NO